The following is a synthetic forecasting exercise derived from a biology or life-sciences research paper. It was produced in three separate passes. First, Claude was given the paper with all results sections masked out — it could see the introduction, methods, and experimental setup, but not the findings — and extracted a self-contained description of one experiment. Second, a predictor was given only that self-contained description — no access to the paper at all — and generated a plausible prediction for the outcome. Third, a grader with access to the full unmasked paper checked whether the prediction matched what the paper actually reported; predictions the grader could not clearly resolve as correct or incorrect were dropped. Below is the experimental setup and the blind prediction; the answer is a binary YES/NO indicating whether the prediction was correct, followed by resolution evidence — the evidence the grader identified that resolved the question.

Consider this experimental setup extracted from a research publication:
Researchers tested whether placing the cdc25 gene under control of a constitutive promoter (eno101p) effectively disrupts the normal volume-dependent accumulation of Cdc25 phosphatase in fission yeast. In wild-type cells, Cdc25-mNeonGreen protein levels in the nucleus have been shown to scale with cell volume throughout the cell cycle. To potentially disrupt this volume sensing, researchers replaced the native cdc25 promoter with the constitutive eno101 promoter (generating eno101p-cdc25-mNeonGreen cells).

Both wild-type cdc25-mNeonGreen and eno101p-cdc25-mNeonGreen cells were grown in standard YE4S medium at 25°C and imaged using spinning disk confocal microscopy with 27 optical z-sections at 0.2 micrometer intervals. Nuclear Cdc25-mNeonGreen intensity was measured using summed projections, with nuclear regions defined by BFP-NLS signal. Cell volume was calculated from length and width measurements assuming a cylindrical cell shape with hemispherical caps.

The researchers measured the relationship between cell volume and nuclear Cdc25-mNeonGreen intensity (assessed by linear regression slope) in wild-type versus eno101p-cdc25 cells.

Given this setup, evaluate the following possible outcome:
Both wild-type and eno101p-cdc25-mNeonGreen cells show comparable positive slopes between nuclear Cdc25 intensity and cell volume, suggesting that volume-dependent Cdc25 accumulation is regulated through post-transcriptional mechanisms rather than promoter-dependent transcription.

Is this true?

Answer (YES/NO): NO